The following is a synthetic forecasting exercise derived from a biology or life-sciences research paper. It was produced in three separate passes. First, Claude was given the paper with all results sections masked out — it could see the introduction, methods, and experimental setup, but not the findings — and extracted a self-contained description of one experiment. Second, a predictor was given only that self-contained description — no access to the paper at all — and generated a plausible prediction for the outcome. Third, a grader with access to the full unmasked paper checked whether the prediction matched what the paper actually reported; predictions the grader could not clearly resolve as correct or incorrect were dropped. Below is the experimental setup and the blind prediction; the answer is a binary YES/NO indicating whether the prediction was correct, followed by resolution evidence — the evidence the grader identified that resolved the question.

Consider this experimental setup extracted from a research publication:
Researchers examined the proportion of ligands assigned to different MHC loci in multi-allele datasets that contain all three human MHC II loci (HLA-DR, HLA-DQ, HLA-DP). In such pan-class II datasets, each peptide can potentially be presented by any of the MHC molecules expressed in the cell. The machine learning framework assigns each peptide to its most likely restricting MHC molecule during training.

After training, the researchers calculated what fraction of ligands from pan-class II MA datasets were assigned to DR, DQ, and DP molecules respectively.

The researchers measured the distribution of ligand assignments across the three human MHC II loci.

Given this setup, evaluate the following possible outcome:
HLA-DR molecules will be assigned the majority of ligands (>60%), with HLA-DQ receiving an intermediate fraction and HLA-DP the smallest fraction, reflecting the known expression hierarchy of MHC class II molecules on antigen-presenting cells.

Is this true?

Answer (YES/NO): YES